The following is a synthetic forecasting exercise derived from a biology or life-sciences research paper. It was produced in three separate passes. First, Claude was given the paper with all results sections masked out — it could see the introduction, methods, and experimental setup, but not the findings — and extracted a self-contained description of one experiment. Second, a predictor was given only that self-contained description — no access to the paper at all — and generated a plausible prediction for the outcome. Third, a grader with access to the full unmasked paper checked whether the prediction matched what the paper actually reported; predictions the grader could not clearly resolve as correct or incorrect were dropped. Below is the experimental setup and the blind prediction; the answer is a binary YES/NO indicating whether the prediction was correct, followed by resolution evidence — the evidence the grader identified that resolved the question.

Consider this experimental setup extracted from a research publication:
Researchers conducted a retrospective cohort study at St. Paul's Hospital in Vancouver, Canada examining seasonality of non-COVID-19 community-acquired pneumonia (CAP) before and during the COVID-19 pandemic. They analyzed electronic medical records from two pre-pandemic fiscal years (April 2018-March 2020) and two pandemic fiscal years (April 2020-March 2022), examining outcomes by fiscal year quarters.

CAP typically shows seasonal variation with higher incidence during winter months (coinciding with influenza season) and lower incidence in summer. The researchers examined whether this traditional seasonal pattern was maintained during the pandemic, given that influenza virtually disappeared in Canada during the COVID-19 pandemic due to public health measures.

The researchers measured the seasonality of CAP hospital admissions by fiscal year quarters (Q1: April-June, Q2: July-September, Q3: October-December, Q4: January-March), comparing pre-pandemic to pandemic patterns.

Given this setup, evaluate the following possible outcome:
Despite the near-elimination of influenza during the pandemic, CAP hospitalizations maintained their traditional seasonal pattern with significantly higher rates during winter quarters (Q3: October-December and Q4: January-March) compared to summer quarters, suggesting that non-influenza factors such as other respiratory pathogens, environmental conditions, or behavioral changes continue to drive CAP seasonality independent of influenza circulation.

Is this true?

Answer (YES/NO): NO